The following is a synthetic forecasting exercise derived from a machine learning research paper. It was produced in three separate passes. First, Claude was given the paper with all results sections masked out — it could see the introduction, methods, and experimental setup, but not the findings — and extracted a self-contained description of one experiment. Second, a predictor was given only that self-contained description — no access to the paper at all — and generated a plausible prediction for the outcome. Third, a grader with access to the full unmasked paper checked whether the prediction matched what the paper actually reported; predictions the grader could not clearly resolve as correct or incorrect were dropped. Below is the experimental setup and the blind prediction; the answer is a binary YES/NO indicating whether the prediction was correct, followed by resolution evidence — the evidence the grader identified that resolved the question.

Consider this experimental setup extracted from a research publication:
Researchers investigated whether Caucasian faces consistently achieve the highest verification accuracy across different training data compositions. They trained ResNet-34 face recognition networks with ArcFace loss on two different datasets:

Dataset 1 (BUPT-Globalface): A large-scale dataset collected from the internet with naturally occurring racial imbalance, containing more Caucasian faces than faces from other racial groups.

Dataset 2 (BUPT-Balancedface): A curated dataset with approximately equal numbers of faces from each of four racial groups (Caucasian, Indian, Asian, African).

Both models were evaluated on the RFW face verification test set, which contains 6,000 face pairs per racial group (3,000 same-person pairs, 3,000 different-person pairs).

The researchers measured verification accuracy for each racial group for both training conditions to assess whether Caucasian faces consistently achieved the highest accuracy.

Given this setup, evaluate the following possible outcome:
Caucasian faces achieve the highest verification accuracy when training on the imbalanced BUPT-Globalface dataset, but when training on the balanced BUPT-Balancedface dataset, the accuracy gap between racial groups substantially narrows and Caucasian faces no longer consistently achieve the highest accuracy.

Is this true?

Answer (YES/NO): NO